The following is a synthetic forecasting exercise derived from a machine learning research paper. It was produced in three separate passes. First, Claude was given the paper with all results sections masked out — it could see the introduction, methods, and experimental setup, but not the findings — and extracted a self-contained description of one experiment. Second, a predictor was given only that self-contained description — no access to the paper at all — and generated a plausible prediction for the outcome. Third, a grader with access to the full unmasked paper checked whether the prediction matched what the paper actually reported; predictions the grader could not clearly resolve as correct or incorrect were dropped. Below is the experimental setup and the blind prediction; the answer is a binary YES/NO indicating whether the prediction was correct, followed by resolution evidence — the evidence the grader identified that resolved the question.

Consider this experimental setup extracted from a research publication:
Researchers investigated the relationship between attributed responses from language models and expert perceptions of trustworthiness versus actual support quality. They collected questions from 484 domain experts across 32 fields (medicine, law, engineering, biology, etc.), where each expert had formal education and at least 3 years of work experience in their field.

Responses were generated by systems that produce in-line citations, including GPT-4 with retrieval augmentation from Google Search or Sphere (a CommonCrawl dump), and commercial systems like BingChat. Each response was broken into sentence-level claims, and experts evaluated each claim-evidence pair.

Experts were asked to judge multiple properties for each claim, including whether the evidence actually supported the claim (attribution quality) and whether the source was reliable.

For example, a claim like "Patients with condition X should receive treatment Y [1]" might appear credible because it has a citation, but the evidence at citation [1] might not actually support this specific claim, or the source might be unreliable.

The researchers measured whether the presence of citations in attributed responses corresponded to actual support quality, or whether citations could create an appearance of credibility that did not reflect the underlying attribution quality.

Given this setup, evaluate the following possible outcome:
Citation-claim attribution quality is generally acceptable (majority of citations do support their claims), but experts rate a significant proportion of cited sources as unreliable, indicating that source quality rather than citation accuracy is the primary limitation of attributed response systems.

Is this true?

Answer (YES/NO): NO